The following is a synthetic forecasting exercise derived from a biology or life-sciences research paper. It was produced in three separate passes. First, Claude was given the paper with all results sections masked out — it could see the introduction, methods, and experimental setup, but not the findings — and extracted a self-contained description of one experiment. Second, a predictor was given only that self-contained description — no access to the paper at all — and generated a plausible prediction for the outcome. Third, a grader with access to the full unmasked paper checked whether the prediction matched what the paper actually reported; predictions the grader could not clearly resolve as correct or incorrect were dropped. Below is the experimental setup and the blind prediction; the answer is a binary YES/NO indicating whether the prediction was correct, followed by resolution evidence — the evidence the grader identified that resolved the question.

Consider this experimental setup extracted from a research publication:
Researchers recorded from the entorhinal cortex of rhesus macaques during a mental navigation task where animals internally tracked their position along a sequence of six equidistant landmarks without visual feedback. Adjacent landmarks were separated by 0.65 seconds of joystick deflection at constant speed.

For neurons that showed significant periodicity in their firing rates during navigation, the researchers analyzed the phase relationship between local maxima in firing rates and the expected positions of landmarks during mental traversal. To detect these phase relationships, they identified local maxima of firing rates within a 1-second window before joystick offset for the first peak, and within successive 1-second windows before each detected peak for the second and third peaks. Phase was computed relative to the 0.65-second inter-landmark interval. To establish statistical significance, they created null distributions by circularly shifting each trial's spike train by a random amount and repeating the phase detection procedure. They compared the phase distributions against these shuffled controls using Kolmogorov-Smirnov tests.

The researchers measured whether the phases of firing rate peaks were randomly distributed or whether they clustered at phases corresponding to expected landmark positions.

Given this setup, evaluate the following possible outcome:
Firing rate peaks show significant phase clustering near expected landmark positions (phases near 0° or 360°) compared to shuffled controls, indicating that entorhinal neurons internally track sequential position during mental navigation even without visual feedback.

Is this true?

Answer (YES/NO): YES